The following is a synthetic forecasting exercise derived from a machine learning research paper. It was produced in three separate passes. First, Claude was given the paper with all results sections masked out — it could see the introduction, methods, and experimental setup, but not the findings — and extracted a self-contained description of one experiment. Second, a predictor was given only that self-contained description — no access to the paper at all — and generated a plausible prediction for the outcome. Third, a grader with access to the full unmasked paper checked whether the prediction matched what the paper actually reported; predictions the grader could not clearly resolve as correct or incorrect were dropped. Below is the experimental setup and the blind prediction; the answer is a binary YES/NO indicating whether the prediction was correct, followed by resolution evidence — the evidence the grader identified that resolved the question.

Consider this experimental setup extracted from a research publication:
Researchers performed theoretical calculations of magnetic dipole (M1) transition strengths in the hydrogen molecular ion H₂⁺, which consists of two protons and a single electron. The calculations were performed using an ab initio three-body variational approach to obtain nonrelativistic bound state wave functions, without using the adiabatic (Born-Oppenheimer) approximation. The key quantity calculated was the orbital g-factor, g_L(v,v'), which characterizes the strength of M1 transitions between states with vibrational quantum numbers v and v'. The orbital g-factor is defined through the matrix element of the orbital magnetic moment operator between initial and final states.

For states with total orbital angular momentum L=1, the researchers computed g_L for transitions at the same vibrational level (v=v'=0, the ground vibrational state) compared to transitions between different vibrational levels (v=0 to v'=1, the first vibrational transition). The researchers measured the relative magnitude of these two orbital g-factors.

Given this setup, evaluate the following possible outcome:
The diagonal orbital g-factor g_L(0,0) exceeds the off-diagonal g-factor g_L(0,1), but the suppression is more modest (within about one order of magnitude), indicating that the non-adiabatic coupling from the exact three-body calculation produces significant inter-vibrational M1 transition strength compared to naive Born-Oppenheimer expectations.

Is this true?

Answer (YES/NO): NO